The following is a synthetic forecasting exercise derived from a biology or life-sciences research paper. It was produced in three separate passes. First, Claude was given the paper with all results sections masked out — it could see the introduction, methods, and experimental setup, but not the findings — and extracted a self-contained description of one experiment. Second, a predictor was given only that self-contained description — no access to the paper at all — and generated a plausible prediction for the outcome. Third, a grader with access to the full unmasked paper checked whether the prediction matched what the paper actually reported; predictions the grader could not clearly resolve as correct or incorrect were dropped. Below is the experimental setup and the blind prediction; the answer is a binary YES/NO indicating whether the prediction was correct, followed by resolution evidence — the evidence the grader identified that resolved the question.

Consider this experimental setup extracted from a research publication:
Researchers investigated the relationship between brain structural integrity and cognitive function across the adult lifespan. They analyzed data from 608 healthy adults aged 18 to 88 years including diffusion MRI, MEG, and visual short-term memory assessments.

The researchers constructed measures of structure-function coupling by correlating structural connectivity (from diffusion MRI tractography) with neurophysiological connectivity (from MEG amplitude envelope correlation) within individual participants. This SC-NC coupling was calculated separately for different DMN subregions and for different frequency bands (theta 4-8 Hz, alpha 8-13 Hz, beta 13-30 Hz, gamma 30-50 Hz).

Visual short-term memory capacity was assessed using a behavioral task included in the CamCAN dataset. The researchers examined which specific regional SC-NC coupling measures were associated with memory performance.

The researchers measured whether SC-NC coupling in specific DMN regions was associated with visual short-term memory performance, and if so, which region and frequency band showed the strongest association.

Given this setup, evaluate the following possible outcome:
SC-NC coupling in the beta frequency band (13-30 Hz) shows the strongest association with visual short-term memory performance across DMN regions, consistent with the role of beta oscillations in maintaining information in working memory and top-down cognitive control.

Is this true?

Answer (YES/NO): NO